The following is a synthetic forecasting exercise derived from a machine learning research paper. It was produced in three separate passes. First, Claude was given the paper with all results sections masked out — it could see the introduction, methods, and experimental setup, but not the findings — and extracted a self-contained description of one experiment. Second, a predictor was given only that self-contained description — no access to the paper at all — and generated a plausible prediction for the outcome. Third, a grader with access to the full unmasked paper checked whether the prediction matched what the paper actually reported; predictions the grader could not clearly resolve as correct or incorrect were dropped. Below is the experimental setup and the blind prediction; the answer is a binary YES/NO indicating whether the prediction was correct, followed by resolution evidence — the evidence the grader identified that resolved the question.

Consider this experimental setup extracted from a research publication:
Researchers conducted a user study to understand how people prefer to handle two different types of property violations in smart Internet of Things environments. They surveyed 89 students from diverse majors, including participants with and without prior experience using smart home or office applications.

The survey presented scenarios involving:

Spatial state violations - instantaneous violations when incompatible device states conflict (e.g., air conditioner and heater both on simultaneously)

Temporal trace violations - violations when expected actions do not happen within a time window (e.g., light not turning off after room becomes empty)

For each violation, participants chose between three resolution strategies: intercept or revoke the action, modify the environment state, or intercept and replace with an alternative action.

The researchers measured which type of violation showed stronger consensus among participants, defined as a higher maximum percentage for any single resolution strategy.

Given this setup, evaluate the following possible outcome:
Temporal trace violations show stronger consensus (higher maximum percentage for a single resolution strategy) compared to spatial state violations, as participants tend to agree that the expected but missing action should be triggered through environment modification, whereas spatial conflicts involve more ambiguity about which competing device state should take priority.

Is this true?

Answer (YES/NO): NO